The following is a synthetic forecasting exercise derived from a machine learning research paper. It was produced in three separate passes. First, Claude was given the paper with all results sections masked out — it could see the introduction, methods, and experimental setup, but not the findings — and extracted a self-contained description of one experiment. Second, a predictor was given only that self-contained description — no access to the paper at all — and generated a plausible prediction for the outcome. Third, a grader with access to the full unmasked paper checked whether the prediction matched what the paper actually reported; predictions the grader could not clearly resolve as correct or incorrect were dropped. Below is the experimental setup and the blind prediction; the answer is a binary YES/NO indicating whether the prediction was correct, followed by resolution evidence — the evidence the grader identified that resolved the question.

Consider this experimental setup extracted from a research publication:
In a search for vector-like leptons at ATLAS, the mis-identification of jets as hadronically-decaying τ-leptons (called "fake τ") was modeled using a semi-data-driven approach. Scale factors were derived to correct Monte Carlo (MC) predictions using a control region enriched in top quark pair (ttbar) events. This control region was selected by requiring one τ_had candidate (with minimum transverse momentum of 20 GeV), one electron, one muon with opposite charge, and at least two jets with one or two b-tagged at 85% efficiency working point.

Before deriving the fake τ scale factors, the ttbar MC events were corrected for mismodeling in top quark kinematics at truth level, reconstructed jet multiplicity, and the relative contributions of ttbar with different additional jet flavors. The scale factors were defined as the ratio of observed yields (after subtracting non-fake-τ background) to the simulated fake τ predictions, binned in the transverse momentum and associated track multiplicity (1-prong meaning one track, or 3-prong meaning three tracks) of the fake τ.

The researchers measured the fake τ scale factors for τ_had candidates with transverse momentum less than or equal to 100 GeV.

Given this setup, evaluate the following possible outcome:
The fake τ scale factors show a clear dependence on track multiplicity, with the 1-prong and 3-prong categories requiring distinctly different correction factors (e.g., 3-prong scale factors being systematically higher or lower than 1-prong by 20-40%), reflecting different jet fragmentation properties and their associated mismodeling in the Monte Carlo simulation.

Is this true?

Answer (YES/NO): NO